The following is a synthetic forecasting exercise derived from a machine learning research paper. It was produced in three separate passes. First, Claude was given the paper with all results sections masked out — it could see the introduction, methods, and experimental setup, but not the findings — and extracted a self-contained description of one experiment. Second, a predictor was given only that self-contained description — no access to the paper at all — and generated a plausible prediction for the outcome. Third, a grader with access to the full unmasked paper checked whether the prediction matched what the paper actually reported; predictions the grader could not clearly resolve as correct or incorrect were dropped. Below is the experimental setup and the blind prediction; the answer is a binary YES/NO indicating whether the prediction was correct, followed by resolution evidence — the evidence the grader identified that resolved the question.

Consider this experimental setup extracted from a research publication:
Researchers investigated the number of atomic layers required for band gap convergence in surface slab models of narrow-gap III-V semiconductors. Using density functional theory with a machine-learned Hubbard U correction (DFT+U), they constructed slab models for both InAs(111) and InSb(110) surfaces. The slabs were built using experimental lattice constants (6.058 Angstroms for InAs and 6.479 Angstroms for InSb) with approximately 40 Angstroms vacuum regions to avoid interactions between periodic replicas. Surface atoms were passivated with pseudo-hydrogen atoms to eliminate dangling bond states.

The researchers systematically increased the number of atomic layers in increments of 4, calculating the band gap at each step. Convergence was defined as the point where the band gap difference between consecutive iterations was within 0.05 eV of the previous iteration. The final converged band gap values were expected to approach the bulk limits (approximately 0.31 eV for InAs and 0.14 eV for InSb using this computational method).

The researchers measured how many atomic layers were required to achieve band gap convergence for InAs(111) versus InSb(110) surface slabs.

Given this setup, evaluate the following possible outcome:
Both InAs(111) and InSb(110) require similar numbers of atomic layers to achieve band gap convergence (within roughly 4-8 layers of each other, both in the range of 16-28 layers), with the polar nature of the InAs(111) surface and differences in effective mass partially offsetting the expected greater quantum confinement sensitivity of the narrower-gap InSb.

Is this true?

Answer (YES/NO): NO